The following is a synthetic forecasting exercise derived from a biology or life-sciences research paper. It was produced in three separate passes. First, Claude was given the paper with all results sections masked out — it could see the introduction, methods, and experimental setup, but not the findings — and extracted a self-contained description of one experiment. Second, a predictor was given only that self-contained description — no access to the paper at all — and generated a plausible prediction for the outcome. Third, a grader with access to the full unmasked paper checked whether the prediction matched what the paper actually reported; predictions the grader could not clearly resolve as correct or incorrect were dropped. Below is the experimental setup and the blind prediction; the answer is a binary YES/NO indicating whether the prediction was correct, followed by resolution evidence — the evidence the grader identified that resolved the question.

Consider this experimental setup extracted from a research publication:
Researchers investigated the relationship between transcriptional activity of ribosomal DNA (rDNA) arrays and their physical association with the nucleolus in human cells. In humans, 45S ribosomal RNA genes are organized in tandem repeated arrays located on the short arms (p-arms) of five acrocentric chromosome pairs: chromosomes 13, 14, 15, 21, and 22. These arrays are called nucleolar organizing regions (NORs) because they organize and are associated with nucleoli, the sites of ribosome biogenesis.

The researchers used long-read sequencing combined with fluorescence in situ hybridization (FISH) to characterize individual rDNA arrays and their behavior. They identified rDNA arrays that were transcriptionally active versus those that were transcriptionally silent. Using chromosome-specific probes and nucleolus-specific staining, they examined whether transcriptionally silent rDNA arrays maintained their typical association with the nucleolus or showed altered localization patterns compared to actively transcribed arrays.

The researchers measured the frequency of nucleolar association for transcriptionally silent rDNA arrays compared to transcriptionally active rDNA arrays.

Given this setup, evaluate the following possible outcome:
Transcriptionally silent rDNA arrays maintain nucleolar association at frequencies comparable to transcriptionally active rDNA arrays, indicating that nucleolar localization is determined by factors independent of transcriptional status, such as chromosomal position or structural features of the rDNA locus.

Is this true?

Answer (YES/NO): NO